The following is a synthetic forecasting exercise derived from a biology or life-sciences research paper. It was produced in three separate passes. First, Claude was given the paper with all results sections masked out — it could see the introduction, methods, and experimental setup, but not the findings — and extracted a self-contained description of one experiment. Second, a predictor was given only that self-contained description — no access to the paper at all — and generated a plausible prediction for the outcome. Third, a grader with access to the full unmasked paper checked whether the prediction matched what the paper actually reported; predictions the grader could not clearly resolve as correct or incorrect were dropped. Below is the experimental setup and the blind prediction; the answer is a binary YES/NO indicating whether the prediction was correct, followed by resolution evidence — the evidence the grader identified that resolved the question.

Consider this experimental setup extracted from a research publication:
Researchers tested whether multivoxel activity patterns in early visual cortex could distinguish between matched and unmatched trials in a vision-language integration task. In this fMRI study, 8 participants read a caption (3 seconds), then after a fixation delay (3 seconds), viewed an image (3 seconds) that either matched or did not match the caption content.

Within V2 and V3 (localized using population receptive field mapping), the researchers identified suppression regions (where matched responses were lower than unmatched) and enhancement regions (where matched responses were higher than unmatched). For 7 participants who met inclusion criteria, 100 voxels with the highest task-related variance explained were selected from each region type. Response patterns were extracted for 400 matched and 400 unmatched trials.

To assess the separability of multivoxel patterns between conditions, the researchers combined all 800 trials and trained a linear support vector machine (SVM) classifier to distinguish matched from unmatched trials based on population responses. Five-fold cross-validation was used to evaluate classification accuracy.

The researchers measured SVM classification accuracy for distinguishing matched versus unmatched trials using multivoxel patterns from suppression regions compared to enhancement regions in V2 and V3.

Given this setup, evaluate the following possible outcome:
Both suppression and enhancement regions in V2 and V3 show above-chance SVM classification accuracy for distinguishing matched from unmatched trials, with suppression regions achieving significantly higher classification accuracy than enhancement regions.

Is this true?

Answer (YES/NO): NO